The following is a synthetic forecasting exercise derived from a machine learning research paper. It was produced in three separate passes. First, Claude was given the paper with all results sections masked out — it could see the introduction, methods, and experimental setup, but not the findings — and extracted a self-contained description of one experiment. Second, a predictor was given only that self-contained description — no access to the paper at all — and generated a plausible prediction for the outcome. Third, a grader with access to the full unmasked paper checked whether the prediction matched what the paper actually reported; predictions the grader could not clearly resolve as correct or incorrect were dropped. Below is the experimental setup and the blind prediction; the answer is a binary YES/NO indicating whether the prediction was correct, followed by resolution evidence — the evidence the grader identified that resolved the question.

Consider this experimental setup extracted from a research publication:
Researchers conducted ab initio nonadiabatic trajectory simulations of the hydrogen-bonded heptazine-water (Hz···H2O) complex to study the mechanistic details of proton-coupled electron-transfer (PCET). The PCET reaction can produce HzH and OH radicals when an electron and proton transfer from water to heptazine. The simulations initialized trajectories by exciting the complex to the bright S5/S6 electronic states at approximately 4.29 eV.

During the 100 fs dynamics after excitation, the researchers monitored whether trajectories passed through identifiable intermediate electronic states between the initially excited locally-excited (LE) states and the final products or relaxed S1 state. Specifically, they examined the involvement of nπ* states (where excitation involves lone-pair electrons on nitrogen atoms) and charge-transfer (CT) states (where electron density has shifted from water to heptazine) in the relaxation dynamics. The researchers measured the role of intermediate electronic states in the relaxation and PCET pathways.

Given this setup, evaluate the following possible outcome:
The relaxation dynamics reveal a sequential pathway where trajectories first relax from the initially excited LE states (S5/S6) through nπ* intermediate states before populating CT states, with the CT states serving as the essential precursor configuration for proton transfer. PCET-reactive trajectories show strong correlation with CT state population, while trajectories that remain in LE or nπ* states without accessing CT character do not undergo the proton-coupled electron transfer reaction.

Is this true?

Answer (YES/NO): YES